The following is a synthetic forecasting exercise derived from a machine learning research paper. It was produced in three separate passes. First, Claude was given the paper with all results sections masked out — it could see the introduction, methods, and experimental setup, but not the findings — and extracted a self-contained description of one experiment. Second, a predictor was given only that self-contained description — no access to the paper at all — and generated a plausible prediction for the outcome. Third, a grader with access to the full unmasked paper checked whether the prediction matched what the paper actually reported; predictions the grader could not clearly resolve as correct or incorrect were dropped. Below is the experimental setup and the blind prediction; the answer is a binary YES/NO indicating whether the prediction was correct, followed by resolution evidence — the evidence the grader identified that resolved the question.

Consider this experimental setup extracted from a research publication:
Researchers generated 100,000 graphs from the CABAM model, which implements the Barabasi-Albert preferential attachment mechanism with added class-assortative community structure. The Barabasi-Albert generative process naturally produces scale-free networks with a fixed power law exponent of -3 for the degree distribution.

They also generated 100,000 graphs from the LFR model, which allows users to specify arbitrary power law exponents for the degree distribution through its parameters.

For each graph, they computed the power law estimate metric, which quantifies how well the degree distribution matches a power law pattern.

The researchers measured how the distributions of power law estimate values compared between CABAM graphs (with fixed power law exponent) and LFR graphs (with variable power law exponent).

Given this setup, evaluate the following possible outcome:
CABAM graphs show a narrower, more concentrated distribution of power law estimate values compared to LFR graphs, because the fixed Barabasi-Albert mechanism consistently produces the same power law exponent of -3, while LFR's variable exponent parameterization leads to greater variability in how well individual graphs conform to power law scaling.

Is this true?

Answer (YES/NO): YES